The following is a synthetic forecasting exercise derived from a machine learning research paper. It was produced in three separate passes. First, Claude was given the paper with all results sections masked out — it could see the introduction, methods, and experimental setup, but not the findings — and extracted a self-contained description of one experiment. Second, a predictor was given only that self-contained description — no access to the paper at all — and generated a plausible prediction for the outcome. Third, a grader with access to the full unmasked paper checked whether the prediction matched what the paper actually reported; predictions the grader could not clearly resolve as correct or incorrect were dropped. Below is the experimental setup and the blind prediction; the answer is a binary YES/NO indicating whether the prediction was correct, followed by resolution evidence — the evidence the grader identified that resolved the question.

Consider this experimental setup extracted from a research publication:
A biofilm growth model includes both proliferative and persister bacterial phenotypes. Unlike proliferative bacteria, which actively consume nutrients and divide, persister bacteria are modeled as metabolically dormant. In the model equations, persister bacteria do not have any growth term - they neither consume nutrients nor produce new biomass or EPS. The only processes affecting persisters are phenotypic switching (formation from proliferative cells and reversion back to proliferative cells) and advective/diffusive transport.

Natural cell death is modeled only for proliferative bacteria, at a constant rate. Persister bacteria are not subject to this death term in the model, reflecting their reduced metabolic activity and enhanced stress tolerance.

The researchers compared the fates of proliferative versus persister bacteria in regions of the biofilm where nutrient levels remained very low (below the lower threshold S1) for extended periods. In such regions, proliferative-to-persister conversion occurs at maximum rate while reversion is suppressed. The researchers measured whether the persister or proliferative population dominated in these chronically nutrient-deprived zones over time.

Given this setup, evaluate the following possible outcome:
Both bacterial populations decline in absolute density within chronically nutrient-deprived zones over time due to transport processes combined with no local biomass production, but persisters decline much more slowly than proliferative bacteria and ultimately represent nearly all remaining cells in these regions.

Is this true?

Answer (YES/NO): NO